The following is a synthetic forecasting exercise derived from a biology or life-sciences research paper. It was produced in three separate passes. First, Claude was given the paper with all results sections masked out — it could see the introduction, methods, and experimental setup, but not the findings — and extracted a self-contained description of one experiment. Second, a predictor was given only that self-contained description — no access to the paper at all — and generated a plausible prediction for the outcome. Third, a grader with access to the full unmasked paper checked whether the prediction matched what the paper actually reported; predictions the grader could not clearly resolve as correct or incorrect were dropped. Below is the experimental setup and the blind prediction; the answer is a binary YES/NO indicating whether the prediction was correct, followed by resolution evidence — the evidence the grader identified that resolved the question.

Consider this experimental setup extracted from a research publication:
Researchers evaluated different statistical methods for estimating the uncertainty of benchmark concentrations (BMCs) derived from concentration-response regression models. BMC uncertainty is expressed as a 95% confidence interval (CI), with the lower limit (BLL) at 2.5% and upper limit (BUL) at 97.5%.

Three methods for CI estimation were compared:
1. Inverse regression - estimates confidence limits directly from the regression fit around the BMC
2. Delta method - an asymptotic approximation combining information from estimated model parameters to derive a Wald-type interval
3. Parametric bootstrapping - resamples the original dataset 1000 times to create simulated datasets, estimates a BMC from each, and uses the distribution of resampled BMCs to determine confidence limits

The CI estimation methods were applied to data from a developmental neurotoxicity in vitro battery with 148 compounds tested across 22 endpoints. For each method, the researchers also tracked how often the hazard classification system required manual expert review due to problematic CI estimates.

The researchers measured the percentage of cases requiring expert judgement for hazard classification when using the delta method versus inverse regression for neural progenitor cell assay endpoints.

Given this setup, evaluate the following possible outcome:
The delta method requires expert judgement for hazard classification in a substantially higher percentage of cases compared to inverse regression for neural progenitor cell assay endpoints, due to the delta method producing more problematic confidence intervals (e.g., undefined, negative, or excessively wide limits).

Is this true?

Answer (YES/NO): YES